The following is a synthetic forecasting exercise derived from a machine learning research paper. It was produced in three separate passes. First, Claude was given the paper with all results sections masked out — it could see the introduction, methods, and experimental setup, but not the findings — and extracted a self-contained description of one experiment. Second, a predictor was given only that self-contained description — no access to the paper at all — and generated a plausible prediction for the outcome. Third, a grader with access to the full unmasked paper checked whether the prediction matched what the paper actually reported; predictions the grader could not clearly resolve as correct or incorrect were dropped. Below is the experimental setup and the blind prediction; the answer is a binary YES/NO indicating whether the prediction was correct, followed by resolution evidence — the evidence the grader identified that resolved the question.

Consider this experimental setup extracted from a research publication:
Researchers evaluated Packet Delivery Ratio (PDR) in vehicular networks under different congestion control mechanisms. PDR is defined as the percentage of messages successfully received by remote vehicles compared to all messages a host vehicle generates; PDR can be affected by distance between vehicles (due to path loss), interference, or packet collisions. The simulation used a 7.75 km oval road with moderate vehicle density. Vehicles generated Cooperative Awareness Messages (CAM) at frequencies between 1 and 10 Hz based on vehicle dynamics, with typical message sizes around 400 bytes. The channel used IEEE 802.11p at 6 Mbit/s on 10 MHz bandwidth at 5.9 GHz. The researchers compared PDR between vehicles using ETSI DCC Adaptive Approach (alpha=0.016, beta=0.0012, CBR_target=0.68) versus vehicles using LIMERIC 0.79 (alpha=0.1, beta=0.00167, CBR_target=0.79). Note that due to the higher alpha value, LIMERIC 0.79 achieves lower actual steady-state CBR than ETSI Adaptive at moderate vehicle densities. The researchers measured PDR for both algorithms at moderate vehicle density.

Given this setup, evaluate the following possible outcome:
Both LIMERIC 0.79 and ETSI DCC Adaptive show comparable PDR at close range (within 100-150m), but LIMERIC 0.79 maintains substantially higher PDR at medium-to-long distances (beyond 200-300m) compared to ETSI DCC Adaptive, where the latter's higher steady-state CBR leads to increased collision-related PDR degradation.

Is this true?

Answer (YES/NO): NO